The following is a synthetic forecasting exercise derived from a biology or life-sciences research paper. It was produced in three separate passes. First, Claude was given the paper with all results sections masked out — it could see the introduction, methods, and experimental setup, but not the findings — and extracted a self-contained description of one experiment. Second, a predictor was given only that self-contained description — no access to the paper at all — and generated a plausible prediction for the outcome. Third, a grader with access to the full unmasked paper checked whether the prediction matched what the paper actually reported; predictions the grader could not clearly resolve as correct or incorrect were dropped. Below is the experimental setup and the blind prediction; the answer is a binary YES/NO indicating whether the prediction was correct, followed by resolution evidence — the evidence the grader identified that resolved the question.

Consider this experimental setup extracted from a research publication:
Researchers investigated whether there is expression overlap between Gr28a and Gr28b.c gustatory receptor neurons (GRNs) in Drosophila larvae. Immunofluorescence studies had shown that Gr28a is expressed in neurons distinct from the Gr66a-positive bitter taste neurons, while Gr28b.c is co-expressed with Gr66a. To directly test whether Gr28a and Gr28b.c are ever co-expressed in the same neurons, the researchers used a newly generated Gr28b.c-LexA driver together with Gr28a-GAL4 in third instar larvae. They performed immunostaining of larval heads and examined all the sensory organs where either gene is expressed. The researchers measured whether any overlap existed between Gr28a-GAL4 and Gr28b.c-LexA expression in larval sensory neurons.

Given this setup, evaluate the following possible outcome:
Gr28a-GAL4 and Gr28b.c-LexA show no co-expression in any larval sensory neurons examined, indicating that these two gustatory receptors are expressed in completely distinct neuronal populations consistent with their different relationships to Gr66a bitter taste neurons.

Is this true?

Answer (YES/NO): NO